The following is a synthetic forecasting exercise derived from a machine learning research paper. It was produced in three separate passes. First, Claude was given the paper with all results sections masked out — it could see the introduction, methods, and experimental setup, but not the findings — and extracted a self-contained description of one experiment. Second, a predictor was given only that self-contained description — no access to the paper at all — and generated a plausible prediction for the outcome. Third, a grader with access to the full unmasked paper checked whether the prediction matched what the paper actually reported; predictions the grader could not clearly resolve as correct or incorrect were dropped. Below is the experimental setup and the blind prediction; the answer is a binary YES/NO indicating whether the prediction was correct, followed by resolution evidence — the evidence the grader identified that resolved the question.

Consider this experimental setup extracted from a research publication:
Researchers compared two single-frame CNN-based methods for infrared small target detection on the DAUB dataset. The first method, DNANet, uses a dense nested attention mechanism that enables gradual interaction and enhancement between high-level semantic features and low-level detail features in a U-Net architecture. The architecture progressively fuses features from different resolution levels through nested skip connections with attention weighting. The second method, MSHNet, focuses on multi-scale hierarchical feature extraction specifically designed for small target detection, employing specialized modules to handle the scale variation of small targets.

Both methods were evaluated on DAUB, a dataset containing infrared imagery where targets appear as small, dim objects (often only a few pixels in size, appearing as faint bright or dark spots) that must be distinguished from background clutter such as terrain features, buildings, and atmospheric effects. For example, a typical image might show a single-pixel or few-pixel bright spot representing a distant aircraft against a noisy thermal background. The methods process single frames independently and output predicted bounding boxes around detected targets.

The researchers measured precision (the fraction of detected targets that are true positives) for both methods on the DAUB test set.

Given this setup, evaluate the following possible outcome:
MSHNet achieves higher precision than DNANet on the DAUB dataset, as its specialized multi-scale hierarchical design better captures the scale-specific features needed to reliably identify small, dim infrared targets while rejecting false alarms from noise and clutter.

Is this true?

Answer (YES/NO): YES